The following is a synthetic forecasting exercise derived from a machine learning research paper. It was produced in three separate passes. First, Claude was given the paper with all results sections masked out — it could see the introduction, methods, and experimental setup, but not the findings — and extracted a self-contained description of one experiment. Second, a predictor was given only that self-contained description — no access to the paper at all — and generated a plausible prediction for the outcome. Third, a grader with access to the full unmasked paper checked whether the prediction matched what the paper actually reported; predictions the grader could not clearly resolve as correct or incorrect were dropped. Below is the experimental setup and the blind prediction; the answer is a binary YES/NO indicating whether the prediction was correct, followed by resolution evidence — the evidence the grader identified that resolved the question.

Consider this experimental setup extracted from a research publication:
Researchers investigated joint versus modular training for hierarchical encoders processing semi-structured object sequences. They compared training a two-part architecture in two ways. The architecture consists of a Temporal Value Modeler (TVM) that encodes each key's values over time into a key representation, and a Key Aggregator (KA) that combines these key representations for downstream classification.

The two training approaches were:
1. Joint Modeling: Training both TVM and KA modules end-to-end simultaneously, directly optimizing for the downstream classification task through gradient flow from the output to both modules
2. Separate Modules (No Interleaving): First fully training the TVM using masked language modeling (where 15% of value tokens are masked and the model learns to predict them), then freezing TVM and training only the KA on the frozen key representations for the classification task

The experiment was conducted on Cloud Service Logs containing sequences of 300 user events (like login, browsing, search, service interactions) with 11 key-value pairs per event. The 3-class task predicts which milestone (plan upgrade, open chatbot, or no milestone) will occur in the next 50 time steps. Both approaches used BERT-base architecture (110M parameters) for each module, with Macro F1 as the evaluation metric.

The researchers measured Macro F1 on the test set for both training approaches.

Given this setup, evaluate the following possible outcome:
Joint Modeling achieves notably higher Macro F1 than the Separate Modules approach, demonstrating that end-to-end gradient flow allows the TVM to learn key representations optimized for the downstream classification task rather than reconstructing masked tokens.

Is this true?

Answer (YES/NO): YES